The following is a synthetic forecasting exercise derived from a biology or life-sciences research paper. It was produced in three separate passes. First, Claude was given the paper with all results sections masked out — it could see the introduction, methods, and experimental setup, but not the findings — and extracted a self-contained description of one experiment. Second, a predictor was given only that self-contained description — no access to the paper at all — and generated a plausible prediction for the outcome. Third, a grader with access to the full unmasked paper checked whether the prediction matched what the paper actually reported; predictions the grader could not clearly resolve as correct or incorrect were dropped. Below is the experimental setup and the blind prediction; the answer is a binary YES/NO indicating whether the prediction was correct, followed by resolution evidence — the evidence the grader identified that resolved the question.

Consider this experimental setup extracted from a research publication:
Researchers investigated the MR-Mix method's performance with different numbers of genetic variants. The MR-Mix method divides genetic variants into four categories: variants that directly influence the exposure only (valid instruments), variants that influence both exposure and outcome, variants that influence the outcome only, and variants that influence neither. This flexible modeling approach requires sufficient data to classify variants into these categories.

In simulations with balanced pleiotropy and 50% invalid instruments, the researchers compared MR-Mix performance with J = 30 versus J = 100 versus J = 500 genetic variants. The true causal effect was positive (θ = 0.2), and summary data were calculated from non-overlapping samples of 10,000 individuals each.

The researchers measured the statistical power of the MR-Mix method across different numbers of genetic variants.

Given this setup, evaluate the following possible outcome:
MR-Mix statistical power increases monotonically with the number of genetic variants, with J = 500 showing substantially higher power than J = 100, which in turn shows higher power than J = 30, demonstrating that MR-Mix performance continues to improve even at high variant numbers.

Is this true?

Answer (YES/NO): NO